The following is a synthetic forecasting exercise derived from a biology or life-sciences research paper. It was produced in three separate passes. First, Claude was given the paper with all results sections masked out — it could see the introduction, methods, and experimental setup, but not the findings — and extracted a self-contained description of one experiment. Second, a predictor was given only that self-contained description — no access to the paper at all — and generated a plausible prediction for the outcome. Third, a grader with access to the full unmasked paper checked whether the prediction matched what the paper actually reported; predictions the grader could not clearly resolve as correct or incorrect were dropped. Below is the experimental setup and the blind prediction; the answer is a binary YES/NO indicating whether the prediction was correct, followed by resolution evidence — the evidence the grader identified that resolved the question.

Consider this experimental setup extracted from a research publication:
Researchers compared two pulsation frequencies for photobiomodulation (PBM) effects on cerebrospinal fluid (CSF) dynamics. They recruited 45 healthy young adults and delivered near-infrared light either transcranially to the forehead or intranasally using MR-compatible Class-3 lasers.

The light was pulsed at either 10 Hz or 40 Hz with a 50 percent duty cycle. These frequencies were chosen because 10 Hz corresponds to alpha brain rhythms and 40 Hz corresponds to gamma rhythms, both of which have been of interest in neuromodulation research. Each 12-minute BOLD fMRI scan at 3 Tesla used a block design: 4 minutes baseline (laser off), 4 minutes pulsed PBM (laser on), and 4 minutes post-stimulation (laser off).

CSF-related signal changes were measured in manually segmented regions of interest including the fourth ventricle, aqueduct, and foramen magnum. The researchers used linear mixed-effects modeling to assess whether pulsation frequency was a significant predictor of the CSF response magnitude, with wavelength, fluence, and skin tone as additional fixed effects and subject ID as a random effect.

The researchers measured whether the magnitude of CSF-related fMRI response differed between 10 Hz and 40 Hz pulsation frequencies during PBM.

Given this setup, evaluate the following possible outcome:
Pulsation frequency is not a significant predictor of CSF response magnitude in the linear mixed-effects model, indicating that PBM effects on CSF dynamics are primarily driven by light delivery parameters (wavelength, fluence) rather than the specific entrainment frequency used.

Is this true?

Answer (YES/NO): NO